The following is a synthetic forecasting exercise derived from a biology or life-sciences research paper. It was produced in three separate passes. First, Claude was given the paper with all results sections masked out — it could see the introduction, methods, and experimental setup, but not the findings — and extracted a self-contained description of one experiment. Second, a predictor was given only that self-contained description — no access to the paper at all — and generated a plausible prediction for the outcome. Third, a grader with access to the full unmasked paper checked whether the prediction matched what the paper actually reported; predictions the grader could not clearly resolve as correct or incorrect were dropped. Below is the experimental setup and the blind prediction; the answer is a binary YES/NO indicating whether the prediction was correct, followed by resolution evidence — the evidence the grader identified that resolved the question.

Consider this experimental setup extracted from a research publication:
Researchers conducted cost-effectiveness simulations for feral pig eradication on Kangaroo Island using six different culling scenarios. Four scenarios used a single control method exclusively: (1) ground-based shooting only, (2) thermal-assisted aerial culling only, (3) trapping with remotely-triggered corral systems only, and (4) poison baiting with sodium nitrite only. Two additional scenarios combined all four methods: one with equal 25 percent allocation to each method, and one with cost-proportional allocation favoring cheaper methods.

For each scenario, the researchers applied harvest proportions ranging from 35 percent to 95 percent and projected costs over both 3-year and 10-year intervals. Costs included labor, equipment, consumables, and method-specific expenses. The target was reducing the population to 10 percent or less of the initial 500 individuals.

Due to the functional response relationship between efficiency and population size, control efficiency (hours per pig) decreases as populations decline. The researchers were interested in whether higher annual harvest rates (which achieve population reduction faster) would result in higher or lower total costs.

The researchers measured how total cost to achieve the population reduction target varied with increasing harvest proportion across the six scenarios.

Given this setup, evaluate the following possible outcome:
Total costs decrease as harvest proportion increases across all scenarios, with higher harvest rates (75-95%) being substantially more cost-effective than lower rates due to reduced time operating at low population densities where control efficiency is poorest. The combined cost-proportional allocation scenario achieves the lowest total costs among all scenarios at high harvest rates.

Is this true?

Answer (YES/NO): NO